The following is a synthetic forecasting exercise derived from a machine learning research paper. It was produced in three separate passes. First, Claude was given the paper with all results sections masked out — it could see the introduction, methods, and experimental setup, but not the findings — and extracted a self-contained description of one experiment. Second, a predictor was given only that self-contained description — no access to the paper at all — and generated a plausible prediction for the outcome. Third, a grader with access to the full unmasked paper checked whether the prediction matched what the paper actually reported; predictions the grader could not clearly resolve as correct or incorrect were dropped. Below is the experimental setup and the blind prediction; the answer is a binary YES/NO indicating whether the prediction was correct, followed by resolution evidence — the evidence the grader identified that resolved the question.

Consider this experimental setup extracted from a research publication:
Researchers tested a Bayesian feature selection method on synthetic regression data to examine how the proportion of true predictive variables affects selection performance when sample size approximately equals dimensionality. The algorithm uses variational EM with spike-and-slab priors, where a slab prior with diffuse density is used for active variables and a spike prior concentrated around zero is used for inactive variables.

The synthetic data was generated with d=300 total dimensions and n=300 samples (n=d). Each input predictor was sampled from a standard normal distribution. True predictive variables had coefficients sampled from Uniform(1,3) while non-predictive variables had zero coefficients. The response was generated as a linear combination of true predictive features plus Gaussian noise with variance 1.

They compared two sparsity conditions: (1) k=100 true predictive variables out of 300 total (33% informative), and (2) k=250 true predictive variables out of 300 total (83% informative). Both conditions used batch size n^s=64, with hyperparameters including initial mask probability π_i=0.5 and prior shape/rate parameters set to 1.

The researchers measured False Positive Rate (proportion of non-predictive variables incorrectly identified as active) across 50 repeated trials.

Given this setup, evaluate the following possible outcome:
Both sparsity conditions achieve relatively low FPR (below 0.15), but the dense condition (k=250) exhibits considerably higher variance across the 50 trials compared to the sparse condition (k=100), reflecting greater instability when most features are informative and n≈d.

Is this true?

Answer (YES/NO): YES